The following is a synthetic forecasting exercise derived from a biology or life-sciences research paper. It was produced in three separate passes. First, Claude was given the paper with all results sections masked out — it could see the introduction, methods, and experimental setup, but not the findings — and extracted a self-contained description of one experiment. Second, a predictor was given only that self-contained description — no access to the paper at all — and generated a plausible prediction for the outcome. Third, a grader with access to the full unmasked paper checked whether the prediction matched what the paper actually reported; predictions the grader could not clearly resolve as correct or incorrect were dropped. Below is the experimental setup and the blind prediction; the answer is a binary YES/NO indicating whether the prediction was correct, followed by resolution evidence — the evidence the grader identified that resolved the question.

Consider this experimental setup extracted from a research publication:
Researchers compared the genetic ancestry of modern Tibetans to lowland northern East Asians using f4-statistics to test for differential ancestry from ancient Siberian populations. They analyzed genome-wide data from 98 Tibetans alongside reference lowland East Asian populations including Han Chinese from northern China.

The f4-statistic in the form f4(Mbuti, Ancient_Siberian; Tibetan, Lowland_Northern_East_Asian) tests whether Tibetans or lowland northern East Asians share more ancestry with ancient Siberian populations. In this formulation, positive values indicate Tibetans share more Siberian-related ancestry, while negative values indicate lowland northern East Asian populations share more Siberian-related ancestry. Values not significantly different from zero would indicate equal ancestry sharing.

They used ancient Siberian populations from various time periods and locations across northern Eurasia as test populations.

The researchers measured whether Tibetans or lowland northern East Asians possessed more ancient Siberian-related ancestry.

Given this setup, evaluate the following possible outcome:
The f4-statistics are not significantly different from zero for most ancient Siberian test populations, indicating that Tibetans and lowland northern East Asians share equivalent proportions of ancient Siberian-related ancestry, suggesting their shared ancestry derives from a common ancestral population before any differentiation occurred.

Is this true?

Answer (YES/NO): NO